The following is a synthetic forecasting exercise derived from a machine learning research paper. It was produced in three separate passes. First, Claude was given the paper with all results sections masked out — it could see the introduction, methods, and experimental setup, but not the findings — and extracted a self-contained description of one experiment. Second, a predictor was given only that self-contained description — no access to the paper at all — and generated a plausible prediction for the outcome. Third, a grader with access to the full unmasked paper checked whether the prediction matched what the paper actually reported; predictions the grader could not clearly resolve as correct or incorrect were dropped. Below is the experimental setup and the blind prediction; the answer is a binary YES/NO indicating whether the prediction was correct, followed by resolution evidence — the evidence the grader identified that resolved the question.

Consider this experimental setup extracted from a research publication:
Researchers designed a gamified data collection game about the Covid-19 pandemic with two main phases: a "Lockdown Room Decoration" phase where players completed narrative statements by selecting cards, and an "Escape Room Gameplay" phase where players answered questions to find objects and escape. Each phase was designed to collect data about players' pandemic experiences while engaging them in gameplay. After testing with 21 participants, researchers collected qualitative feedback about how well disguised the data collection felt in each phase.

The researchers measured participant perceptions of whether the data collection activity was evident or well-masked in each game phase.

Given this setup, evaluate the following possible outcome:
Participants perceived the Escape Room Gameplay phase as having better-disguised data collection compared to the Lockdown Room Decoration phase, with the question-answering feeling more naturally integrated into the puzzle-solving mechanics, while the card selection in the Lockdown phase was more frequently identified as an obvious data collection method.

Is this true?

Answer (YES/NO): NO